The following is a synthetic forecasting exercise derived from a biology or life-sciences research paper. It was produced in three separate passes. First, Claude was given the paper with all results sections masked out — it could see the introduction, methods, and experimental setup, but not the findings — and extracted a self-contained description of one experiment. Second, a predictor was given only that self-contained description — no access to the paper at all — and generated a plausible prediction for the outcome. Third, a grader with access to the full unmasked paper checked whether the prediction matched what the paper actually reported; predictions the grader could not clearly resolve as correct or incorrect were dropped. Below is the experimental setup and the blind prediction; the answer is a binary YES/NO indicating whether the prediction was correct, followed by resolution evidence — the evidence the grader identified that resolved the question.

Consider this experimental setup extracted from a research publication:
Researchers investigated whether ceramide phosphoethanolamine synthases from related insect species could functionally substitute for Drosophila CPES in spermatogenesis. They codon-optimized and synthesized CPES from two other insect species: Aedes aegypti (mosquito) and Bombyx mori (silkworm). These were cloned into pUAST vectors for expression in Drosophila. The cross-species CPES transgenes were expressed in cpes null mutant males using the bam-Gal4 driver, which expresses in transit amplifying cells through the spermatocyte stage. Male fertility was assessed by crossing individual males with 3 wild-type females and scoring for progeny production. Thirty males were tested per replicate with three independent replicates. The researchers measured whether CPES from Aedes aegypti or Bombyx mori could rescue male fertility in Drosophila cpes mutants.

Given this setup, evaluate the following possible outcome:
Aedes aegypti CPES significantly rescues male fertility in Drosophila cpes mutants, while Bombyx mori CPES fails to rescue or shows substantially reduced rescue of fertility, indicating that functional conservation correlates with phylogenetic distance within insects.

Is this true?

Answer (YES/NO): NO